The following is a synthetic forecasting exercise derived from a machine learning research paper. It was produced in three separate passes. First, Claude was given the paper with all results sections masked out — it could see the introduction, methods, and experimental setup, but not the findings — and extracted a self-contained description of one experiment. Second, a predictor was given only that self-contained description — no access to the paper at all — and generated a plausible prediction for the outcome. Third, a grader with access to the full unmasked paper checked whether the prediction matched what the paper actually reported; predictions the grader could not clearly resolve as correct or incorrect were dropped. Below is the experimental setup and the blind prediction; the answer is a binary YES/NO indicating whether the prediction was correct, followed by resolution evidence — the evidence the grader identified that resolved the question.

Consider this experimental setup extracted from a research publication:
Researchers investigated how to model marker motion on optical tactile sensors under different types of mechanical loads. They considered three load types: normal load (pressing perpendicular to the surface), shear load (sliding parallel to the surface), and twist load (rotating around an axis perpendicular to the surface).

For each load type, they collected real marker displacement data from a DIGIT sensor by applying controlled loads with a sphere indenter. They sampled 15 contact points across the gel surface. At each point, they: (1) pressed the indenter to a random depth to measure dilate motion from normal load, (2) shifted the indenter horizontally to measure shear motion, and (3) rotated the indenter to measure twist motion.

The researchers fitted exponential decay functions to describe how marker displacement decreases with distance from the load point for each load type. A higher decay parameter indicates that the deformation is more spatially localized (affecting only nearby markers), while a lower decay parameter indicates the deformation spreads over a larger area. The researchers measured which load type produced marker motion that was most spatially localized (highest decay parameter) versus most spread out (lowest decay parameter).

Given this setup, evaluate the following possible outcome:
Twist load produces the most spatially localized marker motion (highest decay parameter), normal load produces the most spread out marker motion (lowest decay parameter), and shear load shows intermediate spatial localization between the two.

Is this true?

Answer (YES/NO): NO